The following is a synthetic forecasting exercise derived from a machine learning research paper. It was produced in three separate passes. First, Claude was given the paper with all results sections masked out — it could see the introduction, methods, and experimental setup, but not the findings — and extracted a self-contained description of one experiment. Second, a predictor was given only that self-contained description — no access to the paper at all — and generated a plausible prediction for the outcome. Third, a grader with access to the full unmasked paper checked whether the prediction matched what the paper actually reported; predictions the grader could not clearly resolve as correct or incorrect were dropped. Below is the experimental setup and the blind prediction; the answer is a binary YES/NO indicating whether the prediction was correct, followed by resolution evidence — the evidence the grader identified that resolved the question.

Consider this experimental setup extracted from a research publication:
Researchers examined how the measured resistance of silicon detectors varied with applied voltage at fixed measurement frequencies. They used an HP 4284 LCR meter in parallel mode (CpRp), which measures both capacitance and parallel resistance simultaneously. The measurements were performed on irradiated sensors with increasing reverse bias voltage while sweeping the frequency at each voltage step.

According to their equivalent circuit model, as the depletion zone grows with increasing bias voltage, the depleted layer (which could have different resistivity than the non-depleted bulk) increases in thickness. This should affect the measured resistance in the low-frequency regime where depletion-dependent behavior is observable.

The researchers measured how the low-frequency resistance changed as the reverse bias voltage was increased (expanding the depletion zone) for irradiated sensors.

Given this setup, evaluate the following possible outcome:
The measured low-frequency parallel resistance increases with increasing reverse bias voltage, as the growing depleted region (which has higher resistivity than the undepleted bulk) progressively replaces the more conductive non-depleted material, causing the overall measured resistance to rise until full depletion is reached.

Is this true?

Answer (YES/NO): YES